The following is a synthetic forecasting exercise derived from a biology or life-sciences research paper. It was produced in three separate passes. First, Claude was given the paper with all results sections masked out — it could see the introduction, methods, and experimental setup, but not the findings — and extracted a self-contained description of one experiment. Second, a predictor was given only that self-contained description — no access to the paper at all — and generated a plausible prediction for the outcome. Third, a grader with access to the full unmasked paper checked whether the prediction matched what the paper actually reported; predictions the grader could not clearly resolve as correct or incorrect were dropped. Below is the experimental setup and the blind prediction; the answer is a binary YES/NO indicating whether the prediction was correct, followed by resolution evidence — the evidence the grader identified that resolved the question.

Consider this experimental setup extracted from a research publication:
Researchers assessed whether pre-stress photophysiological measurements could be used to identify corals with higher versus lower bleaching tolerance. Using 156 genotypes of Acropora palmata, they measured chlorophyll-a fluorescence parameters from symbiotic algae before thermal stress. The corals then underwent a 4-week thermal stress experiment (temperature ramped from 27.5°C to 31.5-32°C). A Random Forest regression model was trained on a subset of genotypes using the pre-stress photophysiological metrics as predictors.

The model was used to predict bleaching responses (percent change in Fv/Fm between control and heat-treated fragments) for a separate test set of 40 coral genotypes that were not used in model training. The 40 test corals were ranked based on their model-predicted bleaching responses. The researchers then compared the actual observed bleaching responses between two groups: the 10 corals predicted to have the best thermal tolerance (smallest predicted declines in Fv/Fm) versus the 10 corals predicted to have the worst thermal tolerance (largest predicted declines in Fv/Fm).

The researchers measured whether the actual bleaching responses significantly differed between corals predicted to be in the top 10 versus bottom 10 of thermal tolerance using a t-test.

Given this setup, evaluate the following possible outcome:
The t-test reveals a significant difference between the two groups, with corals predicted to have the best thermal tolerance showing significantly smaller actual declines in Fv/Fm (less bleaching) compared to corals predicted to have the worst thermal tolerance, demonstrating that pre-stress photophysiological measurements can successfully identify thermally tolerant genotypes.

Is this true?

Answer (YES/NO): YES